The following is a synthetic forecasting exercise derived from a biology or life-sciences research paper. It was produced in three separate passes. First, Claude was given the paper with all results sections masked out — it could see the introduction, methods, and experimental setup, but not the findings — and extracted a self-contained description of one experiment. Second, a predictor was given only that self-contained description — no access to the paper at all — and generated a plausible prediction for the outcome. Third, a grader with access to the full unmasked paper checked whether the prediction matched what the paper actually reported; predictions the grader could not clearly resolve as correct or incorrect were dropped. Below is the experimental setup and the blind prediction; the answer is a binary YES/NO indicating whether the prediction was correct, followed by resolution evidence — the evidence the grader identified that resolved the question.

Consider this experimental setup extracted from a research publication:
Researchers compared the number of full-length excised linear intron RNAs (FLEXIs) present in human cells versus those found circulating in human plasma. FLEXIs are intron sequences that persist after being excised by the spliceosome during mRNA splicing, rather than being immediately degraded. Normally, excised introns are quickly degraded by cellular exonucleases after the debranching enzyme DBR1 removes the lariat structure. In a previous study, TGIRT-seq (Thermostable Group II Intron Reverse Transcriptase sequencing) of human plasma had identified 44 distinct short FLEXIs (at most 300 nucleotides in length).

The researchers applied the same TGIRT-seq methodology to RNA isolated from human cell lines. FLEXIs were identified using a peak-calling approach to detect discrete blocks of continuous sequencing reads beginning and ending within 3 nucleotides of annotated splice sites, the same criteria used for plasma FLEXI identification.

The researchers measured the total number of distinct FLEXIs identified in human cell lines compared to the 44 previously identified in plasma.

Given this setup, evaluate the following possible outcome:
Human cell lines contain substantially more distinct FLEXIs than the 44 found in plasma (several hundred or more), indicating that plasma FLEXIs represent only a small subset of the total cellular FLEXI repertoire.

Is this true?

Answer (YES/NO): YES